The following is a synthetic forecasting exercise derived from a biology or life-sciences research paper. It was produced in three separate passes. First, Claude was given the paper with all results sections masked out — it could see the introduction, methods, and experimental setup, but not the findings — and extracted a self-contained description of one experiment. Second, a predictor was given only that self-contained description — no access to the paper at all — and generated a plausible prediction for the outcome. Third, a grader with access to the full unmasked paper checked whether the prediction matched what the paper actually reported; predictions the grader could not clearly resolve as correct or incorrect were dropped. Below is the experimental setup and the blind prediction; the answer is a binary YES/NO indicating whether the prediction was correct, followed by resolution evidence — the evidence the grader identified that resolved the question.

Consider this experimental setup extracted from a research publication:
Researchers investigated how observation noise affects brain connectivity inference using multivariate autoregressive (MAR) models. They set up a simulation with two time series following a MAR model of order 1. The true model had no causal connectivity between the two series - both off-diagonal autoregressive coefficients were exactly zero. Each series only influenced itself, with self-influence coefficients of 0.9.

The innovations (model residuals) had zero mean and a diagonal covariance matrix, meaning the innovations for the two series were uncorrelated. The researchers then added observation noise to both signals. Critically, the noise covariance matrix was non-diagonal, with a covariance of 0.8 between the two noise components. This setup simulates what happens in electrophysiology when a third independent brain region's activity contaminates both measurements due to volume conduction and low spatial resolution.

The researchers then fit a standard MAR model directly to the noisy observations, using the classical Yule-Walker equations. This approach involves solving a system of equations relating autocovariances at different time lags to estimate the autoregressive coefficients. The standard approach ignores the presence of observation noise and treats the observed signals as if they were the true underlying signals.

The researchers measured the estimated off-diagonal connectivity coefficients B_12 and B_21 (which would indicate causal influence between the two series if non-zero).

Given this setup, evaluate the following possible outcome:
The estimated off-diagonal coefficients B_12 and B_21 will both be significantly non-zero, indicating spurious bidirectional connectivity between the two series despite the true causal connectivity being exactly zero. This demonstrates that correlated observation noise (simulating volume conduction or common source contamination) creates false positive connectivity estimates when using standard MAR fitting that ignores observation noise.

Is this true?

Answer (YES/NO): YES